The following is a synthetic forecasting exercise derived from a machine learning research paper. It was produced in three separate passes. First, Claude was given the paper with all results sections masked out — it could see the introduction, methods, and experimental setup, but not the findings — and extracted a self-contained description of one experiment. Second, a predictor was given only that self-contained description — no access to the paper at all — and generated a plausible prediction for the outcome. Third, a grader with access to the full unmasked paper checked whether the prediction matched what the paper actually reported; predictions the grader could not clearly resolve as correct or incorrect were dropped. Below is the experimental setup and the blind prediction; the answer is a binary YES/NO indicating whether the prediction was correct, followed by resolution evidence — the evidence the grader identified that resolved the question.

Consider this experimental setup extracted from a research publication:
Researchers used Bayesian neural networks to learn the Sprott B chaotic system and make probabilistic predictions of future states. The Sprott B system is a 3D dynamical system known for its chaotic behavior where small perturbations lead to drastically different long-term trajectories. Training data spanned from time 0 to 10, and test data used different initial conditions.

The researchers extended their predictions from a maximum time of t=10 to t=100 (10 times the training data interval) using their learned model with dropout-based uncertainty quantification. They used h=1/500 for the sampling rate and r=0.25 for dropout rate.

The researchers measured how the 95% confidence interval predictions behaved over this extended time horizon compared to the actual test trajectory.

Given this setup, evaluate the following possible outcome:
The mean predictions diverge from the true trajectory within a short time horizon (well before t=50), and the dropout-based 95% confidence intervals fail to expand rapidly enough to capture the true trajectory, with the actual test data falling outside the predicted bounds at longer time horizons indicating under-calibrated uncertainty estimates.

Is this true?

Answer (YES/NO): NO